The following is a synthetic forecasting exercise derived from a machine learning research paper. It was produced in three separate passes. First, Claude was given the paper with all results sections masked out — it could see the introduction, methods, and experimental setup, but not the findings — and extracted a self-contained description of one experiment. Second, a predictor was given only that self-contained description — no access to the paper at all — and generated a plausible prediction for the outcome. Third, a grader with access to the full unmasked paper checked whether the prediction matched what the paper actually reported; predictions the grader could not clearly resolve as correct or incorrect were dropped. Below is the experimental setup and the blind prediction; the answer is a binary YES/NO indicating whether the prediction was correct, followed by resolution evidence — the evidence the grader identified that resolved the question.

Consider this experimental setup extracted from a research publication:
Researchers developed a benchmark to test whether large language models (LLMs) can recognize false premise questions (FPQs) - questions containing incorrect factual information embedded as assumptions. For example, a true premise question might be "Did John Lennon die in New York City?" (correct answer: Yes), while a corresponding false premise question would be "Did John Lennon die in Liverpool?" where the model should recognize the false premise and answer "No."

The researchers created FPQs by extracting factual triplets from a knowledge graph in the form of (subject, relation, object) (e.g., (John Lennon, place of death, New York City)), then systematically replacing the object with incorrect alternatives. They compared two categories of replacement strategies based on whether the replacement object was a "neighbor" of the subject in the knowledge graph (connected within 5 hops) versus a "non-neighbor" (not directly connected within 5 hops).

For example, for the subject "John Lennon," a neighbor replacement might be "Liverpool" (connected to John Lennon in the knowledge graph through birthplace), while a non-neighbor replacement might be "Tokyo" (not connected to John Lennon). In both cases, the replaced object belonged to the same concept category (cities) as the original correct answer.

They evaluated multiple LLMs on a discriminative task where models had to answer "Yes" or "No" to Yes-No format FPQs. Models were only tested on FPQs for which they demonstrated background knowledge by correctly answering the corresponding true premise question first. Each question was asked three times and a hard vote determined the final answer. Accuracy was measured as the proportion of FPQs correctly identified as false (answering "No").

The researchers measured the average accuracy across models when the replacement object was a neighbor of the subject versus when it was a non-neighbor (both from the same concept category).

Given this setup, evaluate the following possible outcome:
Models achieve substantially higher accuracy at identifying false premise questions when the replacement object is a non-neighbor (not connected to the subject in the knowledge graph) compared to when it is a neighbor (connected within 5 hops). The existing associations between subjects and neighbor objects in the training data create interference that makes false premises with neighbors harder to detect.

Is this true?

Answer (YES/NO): YES